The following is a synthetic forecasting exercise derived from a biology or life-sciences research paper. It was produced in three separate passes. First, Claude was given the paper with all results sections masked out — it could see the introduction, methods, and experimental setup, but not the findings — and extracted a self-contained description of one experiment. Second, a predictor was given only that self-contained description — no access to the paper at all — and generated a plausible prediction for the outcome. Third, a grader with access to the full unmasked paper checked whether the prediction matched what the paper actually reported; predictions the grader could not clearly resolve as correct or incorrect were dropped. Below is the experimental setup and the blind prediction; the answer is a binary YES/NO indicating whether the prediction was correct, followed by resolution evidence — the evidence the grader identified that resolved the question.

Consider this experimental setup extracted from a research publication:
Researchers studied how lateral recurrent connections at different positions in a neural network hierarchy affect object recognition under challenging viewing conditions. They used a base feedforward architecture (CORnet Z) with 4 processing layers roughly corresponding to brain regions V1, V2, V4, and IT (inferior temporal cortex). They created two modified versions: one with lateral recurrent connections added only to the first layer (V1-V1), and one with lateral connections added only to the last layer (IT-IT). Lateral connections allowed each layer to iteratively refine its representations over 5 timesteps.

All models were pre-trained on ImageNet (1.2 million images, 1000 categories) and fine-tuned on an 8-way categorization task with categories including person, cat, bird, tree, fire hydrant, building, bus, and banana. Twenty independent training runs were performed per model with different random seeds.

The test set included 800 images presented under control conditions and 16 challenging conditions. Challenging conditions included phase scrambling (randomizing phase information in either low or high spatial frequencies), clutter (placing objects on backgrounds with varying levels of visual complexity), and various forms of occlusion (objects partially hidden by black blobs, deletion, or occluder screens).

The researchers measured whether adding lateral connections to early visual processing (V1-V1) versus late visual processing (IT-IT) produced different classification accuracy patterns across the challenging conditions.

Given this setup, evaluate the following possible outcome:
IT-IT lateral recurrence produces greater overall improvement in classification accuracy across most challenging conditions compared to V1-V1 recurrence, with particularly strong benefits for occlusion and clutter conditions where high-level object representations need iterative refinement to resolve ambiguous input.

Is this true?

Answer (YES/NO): NO